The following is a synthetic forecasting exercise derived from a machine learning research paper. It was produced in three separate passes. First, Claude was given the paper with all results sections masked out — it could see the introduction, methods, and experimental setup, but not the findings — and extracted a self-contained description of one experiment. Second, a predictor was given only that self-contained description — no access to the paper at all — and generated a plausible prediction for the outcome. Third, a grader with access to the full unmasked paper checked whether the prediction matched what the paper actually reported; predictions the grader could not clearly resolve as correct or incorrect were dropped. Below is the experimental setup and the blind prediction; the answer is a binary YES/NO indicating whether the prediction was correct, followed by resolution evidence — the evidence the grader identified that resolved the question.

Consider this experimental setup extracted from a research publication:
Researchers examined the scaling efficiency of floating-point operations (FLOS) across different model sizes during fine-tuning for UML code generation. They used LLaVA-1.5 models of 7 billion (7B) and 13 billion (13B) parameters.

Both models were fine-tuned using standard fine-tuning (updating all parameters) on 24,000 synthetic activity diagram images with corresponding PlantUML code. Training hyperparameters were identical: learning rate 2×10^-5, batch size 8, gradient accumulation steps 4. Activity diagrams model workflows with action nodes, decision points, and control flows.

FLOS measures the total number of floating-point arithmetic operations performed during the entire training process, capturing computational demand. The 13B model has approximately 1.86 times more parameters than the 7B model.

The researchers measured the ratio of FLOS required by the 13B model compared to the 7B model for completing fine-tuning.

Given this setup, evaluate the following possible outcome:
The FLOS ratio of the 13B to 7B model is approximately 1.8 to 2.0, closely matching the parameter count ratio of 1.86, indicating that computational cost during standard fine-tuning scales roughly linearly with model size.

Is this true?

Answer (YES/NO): NO